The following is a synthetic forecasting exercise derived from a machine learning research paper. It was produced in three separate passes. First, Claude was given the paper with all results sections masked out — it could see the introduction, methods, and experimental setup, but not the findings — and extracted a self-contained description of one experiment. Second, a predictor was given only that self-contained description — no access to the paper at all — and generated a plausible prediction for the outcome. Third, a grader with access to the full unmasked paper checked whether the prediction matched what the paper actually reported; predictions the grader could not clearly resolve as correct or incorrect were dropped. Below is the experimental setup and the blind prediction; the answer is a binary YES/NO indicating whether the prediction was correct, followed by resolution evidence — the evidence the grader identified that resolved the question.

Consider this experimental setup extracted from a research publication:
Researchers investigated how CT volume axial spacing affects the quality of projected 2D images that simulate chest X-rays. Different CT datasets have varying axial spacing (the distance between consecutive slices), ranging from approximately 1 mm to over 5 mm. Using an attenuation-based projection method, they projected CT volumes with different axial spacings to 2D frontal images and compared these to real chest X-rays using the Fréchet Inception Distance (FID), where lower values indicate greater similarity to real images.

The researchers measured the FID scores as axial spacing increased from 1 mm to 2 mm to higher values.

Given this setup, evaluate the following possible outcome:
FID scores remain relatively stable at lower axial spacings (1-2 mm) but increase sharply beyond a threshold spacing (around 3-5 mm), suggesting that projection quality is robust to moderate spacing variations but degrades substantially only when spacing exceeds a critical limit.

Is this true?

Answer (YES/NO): NO